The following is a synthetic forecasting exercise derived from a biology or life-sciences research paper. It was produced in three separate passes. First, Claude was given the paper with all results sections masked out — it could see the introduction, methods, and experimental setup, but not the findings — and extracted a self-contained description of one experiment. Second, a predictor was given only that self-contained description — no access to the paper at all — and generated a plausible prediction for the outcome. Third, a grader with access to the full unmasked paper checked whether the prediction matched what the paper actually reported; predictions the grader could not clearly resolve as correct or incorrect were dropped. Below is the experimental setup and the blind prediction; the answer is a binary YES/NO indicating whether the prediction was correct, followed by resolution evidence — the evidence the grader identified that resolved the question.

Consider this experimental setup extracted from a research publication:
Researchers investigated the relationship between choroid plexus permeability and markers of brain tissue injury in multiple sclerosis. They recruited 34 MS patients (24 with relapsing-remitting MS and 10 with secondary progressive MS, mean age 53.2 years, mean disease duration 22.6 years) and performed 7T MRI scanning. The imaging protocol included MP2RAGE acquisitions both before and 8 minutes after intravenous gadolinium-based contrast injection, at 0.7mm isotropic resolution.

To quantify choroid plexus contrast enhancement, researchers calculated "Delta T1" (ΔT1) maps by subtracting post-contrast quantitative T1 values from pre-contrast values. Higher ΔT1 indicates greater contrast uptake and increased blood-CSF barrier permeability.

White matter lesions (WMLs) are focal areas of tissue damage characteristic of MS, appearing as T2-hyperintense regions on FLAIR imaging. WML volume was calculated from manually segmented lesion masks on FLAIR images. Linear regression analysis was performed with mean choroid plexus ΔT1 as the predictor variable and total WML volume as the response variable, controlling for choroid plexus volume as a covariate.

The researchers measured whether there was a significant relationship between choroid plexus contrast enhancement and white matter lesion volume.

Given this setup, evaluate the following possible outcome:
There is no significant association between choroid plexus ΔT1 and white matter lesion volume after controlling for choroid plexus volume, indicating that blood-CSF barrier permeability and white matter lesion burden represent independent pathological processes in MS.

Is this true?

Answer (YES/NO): YES